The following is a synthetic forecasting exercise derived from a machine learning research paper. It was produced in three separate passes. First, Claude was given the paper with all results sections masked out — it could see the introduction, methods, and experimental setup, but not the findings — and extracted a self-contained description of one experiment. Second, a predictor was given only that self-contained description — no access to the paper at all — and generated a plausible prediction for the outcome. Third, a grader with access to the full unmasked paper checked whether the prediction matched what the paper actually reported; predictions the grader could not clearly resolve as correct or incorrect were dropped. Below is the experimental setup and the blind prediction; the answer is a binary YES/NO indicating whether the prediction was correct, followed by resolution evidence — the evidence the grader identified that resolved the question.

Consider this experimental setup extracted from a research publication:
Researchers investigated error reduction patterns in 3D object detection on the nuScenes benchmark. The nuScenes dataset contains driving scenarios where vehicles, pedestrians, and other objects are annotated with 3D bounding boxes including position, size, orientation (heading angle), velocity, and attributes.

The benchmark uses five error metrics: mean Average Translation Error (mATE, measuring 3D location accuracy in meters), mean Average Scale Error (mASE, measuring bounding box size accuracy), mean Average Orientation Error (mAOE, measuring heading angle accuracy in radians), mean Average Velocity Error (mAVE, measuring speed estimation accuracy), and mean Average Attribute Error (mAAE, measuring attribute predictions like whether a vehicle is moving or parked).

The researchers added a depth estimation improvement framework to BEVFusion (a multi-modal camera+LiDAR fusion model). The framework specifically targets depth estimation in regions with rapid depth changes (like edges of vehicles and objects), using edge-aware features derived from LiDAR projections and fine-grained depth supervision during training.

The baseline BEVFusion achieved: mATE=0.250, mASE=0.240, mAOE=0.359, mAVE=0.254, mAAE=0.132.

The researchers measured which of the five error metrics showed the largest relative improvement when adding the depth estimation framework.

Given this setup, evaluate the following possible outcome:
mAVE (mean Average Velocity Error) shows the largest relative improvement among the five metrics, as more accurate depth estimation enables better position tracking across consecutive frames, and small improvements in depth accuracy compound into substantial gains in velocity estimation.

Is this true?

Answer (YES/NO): NO